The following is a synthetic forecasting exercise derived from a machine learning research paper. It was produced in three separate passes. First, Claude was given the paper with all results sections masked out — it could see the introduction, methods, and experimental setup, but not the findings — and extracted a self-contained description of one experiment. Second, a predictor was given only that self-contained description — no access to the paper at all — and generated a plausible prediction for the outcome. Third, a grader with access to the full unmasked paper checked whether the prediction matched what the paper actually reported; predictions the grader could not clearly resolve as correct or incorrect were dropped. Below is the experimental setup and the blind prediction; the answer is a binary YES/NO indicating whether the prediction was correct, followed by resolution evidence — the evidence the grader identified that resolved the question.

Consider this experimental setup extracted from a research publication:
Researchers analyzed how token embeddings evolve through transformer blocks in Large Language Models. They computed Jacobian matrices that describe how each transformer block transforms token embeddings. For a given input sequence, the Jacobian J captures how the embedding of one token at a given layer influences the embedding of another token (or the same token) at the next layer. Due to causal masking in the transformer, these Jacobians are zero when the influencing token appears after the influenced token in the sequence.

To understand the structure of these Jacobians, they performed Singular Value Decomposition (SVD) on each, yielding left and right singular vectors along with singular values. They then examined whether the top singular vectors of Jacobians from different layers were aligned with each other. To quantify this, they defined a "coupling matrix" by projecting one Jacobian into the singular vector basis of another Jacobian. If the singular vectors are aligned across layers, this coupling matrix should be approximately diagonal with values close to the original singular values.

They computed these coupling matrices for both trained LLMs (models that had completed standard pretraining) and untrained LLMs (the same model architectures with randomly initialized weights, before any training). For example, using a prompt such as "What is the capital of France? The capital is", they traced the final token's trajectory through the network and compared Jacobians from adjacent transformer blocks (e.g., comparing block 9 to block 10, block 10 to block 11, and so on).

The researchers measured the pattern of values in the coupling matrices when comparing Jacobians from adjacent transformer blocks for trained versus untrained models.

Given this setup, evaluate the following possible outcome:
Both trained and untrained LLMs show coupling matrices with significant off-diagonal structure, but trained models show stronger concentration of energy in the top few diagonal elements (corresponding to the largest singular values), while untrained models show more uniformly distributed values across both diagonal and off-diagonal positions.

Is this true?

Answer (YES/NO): NO